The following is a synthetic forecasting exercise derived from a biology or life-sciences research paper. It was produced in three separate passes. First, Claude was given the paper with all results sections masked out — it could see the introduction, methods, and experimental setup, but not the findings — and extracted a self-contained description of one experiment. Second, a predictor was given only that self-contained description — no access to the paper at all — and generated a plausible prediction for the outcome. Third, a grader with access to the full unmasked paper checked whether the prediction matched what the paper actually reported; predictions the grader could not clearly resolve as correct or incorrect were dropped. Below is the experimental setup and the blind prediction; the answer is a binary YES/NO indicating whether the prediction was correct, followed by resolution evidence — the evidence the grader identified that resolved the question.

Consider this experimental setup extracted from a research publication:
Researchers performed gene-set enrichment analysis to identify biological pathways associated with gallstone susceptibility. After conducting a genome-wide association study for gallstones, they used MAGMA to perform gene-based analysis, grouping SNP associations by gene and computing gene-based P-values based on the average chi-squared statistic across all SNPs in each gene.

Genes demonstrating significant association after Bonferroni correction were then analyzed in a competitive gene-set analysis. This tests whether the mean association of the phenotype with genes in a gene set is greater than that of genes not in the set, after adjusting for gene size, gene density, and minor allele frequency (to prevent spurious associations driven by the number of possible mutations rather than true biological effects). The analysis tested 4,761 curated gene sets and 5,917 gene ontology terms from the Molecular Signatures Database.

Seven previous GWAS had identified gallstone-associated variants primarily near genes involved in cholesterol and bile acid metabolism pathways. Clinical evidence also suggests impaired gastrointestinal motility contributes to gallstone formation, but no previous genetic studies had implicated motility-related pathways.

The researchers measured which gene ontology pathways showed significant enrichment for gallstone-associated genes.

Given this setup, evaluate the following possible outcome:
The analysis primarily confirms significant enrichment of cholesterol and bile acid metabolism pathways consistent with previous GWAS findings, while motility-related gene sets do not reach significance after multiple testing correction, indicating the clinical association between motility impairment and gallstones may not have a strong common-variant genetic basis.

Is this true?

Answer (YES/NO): NO